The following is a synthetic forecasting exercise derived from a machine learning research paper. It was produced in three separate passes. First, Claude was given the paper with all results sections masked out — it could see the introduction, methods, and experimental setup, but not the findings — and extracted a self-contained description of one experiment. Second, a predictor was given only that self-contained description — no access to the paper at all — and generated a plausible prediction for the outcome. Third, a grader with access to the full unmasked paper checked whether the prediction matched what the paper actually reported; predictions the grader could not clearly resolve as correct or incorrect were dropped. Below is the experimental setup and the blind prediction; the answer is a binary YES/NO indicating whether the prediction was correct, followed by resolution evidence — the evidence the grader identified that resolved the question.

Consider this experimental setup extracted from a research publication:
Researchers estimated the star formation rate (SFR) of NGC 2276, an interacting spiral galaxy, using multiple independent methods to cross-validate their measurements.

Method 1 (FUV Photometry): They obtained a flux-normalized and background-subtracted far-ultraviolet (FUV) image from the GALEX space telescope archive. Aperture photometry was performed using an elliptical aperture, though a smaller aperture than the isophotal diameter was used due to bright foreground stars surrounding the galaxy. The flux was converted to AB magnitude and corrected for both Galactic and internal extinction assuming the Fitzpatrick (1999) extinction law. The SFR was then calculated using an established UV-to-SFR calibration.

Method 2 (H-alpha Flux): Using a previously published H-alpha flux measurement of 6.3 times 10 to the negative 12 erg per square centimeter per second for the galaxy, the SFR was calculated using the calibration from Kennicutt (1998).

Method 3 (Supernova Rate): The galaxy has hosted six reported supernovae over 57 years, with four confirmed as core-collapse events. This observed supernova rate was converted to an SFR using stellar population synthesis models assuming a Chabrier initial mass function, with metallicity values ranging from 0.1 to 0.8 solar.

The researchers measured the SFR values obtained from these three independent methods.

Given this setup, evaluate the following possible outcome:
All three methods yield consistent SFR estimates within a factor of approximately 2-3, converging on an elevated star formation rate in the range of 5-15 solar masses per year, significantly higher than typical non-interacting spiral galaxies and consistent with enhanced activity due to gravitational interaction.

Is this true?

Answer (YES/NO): YES